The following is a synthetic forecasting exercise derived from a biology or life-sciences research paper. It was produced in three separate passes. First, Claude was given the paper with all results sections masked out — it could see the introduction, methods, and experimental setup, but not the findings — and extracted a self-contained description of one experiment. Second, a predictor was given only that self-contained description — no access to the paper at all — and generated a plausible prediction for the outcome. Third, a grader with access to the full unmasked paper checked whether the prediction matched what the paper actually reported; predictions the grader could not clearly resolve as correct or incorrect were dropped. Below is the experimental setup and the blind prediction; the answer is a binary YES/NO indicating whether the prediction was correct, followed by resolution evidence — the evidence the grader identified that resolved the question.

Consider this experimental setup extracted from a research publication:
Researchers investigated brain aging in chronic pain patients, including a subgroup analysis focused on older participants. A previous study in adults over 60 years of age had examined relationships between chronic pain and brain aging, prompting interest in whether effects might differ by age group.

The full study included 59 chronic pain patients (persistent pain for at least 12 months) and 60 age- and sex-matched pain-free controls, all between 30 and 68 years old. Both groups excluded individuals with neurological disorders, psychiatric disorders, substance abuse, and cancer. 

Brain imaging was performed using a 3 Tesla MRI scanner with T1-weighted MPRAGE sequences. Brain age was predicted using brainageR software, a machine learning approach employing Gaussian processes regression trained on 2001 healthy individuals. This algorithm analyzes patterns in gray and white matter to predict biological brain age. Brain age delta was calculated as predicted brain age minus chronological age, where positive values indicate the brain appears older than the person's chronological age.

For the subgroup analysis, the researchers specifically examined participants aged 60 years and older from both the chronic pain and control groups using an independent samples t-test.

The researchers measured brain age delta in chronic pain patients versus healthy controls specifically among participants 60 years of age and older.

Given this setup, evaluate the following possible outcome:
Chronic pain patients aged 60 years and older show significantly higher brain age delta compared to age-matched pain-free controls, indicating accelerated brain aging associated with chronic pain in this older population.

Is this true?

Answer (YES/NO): NO